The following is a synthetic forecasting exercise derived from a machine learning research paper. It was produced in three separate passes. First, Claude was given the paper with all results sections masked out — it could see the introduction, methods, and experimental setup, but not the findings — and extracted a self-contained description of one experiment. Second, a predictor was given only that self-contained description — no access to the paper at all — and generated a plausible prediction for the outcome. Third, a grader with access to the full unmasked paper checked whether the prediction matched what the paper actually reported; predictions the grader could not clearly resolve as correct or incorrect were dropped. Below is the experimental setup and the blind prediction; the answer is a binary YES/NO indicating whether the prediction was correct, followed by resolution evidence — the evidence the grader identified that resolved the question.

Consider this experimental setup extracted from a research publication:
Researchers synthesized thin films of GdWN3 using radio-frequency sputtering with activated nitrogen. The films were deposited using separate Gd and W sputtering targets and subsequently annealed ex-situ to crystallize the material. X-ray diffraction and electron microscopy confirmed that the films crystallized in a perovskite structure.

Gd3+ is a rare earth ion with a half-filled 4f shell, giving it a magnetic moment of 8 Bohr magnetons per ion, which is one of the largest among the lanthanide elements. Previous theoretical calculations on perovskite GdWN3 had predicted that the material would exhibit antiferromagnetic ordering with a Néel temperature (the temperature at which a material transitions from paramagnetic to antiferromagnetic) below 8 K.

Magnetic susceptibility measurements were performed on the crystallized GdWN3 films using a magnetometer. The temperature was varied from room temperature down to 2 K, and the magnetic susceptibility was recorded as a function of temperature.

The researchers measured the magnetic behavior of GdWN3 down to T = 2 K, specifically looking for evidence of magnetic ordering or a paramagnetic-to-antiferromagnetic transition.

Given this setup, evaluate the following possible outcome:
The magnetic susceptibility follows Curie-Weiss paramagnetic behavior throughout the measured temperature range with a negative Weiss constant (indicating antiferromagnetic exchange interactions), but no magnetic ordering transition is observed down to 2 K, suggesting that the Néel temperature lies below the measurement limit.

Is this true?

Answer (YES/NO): YES